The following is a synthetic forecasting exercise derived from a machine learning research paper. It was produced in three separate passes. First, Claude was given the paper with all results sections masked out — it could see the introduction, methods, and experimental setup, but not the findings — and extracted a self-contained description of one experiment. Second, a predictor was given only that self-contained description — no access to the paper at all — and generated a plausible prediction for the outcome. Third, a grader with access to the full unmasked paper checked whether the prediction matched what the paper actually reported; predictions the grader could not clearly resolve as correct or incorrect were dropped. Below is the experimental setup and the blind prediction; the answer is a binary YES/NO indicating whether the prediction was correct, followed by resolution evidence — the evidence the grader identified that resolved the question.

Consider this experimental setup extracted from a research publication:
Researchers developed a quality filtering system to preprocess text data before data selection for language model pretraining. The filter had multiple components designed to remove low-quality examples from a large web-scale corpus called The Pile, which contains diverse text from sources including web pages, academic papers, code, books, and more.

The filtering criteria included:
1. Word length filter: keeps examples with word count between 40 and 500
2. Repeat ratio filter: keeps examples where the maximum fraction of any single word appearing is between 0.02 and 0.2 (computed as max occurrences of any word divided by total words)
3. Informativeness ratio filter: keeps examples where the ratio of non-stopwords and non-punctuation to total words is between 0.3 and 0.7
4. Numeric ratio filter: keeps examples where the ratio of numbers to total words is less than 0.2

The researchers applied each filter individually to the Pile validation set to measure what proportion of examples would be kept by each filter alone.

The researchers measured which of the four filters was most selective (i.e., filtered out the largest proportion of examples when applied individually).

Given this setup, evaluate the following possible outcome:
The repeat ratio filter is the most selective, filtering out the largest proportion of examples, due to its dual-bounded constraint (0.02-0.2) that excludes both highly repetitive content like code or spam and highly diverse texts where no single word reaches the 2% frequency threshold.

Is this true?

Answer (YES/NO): NO